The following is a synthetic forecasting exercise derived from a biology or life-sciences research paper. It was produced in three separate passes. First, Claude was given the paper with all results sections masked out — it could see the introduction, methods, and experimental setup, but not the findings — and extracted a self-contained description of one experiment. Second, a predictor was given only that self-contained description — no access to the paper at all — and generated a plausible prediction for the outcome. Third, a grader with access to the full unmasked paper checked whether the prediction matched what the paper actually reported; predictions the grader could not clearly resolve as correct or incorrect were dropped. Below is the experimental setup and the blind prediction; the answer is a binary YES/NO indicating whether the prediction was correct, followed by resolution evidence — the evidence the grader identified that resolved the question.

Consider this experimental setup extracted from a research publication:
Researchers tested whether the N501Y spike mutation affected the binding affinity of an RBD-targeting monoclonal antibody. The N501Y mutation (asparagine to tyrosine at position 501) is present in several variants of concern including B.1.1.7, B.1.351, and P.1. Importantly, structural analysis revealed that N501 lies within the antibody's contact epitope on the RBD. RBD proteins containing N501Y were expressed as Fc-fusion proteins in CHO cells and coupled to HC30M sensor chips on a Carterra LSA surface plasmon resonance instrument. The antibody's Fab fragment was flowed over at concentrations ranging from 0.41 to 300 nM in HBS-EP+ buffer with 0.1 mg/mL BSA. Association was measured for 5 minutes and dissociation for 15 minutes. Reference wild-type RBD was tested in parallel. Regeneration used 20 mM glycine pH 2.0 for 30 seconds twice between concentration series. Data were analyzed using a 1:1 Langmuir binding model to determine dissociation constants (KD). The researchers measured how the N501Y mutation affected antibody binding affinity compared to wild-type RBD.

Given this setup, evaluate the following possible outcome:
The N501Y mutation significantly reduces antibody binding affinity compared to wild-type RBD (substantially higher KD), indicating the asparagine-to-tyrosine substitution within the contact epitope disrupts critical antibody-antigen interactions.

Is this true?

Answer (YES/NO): NO